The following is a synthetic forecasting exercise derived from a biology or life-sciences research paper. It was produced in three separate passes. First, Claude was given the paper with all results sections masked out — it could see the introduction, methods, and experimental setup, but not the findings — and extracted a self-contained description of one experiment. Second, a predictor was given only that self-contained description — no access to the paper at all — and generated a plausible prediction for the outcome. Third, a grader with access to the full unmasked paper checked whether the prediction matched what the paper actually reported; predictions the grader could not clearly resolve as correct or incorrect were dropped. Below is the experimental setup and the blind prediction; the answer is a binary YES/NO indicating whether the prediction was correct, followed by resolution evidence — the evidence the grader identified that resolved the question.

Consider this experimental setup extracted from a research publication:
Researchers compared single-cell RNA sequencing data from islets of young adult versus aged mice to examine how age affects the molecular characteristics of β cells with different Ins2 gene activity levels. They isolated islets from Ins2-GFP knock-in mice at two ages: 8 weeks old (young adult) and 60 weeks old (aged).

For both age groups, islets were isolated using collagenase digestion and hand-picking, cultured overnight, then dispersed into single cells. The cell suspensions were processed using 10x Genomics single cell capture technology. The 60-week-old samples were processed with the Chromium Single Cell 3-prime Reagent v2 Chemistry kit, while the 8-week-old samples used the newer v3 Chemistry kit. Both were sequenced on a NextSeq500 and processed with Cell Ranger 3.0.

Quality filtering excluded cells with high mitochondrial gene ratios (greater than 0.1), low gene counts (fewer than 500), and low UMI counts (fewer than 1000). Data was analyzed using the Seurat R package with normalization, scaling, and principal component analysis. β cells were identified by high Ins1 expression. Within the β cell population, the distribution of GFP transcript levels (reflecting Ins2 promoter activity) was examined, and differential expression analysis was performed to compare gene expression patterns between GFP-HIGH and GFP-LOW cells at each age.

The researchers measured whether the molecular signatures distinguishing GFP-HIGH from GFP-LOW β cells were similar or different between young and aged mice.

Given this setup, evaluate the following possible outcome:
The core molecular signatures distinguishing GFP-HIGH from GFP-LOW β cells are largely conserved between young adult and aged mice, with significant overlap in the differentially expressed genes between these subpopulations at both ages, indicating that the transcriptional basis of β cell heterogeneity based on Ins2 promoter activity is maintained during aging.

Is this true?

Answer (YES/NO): YES